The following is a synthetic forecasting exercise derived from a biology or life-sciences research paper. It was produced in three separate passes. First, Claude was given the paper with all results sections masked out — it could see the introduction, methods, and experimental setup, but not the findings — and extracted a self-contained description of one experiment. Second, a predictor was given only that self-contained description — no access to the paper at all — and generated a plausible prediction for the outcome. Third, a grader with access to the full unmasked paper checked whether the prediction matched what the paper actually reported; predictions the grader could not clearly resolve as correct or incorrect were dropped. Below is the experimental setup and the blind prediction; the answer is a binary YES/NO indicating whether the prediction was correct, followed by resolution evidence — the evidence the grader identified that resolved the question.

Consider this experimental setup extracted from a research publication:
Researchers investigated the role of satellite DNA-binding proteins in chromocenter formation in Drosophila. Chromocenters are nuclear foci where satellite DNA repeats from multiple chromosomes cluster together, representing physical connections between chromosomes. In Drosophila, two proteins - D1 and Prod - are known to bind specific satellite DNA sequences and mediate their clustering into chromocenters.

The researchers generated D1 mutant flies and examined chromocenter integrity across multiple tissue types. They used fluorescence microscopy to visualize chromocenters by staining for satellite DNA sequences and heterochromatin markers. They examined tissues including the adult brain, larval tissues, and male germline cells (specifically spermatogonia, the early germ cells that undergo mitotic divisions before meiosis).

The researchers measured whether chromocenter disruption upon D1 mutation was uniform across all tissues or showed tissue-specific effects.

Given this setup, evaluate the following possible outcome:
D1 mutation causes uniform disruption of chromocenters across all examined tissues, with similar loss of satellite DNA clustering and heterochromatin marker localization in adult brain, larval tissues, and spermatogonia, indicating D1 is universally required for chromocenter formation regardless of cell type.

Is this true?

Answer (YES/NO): NO